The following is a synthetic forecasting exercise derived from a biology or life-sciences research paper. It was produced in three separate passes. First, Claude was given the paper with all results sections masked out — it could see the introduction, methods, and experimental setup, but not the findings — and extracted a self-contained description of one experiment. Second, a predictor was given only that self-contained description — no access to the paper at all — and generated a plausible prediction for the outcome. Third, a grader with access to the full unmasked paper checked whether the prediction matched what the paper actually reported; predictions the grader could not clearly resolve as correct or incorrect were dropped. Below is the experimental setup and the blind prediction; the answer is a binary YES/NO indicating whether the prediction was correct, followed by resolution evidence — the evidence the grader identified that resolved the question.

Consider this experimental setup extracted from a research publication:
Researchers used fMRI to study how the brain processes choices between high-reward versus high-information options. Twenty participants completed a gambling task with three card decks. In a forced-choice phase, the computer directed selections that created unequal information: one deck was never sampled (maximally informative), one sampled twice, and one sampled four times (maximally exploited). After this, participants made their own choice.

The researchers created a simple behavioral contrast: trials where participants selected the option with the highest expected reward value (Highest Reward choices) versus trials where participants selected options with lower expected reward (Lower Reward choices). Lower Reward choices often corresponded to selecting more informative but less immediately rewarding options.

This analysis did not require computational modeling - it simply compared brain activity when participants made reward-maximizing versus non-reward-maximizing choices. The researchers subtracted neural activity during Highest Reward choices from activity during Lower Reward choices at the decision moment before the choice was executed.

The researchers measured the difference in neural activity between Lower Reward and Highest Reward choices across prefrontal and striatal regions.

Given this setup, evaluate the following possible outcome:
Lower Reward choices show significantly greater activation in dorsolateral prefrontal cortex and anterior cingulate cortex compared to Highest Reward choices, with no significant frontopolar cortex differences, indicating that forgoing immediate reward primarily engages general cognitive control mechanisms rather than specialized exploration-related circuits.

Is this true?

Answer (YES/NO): NO